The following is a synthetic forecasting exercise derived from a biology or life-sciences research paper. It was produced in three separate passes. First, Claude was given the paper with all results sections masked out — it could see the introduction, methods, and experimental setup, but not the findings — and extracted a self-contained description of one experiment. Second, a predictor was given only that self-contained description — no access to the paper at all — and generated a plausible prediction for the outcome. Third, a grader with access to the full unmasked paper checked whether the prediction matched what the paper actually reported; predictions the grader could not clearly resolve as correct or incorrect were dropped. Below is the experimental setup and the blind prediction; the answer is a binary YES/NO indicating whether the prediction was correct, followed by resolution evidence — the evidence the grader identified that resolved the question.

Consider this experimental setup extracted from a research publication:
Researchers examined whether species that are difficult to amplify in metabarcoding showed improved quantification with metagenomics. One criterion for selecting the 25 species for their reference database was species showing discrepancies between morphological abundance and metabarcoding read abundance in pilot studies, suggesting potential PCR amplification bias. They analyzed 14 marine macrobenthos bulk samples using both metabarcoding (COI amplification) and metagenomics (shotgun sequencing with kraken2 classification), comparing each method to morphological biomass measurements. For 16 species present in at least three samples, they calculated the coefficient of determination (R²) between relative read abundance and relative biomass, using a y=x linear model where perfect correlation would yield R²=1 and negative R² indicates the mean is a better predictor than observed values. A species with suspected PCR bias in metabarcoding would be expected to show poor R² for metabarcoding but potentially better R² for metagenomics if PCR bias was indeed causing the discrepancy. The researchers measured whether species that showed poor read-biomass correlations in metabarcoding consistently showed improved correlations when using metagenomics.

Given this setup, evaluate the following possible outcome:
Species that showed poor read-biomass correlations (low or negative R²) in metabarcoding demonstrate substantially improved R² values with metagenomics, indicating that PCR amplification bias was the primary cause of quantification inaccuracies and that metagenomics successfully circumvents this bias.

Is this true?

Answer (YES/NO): YES